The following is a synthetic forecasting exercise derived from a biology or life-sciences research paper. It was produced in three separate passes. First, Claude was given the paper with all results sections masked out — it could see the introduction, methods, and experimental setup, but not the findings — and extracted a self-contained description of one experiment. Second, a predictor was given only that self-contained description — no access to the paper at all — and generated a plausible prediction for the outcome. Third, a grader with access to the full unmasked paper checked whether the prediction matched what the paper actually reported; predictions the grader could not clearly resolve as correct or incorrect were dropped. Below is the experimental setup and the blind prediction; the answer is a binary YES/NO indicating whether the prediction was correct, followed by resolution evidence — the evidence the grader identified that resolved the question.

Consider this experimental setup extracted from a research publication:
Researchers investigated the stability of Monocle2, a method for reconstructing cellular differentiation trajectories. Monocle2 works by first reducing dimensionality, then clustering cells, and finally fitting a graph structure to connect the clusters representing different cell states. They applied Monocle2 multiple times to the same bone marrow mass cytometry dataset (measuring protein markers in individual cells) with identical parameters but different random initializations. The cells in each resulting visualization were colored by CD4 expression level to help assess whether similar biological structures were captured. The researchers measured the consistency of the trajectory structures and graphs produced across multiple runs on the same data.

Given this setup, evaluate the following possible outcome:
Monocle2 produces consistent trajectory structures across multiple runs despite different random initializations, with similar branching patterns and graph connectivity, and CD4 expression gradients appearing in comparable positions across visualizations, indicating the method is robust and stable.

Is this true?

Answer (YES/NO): NO